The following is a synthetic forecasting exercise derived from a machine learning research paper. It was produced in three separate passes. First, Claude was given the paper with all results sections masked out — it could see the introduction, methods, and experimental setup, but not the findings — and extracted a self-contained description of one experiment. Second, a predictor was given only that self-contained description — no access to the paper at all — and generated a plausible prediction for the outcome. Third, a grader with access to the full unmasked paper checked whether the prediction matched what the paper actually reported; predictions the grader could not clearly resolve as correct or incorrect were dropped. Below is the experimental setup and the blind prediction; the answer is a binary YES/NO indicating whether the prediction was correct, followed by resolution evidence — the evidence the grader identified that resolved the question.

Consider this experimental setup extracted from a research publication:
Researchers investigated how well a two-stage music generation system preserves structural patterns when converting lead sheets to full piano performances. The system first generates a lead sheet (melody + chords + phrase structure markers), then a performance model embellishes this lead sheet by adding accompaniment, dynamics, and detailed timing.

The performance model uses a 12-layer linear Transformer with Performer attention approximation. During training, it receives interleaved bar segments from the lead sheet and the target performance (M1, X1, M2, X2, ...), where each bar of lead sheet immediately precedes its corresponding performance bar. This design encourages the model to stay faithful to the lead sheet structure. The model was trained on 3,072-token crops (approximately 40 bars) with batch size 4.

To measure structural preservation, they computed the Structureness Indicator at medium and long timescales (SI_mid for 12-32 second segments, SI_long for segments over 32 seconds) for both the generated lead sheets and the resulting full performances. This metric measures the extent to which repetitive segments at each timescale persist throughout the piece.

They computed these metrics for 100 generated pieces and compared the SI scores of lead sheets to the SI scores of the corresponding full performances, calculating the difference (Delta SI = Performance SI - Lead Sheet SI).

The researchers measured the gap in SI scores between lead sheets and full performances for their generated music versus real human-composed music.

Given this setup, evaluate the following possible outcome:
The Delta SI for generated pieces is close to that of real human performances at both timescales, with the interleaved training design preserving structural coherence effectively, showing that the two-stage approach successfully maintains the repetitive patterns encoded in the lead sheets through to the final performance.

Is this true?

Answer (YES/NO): NO